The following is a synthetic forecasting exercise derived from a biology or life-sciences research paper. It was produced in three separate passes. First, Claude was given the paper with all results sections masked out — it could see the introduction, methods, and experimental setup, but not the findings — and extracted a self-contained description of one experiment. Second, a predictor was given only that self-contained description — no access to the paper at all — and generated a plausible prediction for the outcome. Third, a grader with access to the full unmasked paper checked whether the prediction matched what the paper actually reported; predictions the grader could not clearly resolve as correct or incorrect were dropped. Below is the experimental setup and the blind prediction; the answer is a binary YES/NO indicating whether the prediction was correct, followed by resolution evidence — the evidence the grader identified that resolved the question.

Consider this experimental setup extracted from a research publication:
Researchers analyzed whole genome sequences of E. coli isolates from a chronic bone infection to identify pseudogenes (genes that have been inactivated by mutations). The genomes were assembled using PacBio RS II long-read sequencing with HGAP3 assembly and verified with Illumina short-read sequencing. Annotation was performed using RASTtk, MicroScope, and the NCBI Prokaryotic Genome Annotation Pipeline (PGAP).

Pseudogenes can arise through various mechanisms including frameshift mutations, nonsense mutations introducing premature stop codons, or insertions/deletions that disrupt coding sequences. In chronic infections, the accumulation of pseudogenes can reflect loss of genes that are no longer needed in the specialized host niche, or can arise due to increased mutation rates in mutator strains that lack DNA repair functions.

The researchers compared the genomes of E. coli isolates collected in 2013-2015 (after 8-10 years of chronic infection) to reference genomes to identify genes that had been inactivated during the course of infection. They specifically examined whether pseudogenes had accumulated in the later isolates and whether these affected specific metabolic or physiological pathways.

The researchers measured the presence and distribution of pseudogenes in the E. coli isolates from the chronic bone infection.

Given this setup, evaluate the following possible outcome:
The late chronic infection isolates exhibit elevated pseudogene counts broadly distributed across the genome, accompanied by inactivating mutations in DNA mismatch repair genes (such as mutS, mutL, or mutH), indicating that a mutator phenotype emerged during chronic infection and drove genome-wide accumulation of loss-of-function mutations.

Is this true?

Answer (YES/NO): YES